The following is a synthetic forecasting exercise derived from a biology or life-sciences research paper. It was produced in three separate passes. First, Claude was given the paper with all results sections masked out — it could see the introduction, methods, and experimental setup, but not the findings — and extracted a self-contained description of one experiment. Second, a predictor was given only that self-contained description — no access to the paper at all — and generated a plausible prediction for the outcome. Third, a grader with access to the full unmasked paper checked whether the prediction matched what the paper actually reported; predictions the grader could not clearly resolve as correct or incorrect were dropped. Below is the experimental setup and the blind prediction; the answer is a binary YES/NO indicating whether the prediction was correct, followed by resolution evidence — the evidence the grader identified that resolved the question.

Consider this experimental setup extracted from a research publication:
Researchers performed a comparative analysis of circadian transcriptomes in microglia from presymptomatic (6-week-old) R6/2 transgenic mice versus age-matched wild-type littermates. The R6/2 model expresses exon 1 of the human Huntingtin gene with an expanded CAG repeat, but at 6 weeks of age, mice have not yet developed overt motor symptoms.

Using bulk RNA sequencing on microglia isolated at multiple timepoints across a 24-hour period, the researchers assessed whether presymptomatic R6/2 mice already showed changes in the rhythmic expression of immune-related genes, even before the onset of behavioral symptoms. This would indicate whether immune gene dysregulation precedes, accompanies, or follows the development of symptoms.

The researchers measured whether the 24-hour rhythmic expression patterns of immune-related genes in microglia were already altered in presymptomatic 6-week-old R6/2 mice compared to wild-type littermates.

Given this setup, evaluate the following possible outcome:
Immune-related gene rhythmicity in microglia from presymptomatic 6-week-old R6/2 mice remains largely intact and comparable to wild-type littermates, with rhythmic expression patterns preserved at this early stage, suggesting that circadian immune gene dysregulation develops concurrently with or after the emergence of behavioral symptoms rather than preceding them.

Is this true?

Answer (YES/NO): NO